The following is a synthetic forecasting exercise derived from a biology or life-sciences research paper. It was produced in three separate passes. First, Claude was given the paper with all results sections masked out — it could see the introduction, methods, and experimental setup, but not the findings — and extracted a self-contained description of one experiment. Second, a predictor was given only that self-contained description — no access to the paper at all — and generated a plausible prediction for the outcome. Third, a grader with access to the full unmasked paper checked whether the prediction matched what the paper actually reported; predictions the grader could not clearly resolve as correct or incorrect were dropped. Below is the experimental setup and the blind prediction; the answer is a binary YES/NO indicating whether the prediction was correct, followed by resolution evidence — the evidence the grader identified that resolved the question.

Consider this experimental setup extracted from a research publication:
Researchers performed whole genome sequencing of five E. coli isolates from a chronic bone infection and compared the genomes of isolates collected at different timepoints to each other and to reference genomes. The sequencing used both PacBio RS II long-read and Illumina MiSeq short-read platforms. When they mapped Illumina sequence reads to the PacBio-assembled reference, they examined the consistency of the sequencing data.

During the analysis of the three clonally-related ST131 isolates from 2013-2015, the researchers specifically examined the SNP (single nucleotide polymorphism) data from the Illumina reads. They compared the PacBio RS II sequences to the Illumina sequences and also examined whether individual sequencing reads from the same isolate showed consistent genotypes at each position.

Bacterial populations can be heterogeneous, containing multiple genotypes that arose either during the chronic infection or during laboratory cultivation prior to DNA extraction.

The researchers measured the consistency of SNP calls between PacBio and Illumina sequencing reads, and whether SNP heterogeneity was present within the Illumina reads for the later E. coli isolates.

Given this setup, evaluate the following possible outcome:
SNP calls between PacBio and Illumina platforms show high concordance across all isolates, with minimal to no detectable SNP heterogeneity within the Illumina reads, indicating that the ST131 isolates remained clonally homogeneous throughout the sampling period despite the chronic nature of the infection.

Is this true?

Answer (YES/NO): NO